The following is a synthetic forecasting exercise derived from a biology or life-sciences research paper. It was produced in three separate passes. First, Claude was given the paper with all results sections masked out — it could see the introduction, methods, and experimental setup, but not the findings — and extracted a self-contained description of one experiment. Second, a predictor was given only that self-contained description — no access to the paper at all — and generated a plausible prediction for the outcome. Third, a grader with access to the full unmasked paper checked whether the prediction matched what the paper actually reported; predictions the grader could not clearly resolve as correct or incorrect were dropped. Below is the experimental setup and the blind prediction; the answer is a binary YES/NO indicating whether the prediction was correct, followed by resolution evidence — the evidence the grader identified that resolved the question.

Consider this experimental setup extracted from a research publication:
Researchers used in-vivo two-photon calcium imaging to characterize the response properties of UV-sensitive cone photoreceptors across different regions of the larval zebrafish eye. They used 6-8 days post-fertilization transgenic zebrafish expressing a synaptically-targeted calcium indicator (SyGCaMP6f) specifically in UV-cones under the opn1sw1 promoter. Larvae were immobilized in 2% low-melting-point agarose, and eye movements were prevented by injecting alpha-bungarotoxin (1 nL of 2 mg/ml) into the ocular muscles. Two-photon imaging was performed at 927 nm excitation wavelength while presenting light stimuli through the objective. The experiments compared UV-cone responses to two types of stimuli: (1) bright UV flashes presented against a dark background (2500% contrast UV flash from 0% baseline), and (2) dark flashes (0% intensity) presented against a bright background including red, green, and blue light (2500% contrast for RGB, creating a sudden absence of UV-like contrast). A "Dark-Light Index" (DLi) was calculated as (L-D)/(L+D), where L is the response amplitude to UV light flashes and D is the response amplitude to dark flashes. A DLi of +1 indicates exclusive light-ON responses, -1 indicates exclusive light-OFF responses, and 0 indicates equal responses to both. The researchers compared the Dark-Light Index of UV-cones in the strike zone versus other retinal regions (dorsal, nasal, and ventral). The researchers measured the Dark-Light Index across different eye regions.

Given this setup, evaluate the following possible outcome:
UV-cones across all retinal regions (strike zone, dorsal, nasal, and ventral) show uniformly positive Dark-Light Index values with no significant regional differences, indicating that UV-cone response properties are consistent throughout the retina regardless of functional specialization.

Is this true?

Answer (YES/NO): NO